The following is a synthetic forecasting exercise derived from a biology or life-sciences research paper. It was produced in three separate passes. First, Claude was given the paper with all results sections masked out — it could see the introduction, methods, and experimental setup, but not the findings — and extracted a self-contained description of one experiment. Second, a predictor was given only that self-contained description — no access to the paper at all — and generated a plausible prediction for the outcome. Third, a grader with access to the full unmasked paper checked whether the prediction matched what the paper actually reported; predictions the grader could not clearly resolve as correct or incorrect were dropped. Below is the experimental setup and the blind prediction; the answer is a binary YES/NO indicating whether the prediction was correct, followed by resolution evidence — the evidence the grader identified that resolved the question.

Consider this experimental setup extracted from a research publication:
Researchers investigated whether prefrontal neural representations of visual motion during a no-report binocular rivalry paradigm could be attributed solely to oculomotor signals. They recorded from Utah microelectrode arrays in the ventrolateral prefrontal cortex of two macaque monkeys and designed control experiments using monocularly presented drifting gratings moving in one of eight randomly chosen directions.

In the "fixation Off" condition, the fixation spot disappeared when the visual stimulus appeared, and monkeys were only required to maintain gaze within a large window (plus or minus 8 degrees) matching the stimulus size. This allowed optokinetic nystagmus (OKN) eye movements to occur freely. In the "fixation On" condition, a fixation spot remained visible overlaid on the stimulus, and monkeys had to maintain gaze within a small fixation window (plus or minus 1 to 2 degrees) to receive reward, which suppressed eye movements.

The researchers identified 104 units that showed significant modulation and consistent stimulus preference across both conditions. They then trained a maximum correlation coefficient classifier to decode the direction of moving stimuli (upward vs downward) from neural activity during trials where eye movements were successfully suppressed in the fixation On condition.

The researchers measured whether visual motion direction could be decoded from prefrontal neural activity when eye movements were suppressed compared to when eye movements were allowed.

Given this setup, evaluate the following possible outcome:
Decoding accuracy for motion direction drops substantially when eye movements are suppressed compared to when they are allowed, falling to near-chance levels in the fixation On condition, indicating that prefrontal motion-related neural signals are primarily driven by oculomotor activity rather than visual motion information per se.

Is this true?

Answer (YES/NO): NO